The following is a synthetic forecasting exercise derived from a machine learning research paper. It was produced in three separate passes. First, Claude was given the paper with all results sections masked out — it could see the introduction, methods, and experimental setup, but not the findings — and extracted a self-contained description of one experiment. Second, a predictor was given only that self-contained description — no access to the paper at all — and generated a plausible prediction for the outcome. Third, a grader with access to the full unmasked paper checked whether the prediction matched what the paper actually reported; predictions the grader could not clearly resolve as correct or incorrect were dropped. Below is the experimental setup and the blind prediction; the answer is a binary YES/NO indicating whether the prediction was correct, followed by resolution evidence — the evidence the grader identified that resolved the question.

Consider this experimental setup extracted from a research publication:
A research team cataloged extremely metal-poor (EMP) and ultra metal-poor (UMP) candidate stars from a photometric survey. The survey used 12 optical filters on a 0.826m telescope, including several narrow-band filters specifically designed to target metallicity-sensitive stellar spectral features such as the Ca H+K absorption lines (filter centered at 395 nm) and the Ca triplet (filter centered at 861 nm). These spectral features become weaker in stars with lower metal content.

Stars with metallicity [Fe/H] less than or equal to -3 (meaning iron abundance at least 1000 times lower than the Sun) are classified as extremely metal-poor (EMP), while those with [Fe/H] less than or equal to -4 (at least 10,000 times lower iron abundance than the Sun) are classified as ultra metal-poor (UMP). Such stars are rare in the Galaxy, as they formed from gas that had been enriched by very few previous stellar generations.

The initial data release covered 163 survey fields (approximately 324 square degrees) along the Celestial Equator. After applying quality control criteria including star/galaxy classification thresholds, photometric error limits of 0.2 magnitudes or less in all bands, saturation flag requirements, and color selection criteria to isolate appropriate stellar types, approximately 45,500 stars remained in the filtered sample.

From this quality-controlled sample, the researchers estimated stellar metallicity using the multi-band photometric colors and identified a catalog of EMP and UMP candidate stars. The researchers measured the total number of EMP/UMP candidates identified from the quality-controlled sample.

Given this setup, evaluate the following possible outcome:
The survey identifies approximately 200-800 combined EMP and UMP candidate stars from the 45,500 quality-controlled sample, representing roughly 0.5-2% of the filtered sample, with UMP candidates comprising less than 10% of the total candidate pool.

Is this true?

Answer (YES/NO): NO